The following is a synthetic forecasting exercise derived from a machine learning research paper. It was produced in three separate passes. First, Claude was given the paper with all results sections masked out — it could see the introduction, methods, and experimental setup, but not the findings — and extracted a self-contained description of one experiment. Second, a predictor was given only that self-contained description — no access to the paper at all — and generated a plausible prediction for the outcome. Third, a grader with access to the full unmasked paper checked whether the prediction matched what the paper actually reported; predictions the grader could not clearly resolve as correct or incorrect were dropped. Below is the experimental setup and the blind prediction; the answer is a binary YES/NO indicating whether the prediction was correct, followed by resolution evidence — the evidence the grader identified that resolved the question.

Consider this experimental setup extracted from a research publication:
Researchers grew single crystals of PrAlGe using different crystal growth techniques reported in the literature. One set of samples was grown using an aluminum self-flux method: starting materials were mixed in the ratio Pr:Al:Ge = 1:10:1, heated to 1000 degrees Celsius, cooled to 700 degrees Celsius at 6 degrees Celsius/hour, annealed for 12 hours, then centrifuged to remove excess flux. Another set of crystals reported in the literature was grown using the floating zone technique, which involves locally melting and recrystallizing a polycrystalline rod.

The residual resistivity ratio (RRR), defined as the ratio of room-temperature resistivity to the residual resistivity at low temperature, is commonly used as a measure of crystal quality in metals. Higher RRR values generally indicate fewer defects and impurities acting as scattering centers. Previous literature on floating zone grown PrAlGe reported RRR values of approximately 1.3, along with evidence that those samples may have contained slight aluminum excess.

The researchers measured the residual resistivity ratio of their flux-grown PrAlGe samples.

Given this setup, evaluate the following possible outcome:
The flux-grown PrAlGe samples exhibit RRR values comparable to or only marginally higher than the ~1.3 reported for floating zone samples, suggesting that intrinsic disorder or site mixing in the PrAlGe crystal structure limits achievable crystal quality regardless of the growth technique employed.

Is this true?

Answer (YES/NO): NO